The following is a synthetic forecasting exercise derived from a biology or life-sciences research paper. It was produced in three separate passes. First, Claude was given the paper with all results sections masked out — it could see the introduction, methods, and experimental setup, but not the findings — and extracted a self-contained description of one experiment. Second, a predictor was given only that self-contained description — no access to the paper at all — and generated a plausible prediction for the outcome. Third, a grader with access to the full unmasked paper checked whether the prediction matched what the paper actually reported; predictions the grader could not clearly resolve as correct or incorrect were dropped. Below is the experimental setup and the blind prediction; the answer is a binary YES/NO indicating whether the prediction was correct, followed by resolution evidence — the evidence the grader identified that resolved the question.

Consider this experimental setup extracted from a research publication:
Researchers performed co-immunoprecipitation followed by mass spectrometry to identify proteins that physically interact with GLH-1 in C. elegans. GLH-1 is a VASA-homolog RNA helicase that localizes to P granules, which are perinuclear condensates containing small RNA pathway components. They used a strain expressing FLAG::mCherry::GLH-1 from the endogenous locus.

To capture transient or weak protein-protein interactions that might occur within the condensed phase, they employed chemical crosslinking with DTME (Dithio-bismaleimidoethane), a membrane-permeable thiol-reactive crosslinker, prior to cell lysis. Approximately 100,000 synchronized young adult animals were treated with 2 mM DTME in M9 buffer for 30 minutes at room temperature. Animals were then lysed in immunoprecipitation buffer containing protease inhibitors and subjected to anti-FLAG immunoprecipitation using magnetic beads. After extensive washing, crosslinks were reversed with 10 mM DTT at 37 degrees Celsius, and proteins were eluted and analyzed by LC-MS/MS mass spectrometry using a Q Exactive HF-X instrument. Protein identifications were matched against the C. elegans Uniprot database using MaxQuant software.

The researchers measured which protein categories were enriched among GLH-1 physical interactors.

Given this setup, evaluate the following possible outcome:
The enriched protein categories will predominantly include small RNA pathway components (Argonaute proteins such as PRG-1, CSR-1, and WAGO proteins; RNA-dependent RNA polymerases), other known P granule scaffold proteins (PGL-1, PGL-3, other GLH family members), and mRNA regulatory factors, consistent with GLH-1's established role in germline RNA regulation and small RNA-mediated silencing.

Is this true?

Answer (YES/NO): NO